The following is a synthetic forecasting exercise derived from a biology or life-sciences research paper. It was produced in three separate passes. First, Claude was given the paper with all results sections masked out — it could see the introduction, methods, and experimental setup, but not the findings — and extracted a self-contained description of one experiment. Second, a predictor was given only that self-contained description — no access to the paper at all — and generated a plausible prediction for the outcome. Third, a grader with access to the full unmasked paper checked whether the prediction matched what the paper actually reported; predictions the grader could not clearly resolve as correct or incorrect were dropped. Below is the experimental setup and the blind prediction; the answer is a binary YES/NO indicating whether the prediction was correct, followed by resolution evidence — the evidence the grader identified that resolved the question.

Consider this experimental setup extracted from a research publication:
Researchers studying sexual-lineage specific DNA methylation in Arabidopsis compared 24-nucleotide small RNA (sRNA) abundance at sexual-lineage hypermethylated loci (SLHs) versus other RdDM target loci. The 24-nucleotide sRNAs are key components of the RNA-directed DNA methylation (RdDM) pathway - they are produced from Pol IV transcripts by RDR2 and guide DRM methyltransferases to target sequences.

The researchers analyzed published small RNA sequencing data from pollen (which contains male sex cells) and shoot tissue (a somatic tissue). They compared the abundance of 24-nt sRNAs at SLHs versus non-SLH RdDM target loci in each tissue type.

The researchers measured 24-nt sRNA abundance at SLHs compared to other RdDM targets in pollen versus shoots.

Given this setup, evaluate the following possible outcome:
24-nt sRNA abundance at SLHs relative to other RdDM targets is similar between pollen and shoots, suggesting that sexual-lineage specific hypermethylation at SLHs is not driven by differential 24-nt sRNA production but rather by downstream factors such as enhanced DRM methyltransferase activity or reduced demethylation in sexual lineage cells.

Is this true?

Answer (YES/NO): NO